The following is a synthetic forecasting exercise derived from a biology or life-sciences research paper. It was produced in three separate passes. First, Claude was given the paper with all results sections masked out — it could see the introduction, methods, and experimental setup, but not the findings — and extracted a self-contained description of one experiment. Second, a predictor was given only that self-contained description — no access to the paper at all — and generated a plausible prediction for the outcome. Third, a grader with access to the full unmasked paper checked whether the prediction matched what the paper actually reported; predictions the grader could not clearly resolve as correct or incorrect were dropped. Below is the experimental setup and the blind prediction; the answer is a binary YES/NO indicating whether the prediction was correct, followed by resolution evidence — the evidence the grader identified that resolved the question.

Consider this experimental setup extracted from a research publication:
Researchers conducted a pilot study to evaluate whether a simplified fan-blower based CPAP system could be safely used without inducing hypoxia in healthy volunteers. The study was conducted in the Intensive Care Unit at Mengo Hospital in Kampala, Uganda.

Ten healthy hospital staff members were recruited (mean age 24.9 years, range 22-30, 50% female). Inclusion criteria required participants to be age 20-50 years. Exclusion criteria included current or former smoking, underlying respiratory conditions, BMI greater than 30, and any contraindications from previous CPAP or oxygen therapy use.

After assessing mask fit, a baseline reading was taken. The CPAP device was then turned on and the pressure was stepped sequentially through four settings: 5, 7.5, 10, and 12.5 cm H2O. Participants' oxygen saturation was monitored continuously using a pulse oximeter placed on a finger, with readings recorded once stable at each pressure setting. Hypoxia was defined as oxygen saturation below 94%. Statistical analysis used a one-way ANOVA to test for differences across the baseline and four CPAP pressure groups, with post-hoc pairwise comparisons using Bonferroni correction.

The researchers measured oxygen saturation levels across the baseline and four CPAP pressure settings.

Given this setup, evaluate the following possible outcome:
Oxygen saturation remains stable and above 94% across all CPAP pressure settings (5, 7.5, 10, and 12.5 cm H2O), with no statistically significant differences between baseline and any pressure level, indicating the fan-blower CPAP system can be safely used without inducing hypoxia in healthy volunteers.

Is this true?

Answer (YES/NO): NO